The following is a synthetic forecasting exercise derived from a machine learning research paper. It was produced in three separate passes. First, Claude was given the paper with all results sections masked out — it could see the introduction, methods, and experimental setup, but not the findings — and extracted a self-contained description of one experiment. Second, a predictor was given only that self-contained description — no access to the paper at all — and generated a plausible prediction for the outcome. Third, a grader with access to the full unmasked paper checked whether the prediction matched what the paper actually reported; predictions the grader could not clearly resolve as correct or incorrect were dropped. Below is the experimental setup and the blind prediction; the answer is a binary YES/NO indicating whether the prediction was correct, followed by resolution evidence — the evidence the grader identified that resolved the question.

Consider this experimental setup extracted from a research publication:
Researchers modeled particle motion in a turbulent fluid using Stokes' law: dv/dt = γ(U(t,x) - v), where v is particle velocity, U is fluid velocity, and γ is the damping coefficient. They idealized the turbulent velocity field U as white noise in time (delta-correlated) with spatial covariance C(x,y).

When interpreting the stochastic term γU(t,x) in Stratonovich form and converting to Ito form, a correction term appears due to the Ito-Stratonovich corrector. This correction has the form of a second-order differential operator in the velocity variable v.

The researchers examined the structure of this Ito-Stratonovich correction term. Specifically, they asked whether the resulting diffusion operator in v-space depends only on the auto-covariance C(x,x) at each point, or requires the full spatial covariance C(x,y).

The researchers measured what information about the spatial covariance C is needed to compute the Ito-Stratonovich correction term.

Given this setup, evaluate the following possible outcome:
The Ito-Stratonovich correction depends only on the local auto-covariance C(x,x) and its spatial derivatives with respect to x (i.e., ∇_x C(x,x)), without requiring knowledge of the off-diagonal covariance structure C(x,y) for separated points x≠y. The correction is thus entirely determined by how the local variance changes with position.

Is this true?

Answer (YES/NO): NO